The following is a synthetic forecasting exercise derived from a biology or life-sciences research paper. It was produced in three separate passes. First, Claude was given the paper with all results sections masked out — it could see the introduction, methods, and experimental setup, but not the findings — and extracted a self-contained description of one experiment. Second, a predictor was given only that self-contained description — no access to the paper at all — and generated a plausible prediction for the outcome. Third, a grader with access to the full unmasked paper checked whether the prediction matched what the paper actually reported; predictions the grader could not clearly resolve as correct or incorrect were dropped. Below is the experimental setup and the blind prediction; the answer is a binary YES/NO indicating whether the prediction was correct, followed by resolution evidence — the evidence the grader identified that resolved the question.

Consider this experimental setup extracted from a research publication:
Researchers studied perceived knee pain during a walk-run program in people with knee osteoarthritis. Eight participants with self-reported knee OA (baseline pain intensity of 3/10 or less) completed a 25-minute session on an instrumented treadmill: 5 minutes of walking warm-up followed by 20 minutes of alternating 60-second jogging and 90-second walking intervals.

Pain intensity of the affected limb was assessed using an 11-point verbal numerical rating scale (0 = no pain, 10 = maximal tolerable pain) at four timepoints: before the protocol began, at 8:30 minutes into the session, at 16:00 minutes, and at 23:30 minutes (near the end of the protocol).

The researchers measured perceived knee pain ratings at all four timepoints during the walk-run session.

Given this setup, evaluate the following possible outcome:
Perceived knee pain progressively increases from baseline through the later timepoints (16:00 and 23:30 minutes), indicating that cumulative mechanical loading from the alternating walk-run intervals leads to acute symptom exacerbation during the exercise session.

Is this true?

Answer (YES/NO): NO